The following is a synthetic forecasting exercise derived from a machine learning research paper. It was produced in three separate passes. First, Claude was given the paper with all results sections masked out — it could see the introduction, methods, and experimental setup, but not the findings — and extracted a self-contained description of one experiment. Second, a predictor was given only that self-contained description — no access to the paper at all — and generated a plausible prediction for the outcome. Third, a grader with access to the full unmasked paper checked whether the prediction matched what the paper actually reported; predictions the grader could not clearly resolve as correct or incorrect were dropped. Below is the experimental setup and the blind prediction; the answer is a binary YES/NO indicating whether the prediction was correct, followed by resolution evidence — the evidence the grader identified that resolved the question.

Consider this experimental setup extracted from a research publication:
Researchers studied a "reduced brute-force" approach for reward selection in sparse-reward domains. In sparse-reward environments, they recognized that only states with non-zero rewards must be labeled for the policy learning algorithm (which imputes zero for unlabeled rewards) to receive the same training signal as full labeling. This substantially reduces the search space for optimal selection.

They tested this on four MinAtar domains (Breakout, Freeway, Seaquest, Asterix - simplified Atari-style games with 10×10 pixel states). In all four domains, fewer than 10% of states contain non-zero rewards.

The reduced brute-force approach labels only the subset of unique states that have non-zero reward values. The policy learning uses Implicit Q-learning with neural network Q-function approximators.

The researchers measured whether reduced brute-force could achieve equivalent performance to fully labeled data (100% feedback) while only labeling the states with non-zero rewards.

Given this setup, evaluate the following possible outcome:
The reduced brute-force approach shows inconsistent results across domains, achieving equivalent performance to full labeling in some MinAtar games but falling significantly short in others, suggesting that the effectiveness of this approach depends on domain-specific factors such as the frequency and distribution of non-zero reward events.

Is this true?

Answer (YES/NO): NO